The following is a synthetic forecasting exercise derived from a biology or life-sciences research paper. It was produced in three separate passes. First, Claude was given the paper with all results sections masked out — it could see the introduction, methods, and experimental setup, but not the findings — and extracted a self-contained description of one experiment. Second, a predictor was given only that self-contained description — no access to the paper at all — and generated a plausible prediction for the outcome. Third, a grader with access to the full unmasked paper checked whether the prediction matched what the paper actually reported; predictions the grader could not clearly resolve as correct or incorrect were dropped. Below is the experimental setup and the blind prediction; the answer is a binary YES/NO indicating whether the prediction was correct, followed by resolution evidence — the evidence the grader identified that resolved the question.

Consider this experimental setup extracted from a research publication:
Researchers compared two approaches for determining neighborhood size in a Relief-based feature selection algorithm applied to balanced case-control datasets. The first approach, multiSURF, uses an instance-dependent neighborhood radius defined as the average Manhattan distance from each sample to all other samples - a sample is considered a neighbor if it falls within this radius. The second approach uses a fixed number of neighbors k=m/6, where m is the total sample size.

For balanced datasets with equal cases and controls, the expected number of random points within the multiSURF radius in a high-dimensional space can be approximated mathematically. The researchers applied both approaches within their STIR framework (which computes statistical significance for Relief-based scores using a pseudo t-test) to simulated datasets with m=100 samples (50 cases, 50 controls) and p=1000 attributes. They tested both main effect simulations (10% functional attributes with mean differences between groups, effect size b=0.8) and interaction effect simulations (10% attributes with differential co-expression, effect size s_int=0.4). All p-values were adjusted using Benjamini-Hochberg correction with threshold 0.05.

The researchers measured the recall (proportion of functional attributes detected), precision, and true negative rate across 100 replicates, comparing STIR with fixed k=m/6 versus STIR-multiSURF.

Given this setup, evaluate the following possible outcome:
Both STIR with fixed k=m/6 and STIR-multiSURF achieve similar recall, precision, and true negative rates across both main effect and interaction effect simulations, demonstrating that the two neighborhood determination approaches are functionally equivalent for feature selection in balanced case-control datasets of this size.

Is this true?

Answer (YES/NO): YES